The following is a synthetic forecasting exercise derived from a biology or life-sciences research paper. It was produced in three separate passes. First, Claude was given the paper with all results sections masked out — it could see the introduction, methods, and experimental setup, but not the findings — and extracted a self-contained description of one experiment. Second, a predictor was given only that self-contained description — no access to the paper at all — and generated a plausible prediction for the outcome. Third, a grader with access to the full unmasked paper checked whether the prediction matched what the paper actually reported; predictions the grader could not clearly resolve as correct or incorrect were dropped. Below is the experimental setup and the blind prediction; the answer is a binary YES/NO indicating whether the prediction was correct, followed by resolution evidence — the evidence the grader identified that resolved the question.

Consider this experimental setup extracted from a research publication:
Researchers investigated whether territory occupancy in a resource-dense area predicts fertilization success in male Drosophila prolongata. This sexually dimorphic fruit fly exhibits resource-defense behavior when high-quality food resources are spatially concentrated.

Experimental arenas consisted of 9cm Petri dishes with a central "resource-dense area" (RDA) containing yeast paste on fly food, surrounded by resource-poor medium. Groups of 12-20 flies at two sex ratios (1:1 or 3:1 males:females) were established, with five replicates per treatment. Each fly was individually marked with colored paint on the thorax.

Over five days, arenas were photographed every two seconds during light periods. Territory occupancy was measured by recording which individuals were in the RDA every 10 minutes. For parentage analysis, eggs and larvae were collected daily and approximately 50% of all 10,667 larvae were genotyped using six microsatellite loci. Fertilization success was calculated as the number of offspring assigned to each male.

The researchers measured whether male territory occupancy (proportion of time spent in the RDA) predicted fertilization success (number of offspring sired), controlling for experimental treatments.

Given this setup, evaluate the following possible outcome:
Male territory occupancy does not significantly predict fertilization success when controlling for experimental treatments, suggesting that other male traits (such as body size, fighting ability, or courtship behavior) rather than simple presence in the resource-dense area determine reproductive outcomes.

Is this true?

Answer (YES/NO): NO